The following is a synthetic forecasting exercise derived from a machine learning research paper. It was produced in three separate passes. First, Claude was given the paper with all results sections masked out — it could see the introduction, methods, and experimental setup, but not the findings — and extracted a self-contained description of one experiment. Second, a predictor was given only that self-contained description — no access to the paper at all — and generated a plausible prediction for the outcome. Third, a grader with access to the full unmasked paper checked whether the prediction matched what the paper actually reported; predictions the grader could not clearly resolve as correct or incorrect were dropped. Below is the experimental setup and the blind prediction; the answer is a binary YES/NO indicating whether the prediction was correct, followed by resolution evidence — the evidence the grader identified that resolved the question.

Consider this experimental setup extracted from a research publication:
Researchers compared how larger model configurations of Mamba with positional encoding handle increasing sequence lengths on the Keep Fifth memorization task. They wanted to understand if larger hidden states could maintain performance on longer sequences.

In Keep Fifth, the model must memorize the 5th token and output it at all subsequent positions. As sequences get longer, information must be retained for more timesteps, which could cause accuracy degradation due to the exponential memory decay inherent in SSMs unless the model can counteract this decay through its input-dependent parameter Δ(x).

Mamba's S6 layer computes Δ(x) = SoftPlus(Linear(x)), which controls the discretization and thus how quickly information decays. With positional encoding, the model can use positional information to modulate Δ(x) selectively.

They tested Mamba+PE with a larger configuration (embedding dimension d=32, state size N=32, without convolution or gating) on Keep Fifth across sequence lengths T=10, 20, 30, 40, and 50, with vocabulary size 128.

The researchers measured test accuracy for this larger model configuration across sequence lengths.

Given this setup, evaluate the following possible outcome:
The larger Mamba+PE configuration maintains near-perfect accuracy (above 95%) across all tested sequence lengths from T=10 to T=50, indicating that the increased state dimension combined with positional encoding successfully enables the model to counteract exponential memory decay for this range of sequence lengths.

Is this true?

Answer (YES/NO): YES